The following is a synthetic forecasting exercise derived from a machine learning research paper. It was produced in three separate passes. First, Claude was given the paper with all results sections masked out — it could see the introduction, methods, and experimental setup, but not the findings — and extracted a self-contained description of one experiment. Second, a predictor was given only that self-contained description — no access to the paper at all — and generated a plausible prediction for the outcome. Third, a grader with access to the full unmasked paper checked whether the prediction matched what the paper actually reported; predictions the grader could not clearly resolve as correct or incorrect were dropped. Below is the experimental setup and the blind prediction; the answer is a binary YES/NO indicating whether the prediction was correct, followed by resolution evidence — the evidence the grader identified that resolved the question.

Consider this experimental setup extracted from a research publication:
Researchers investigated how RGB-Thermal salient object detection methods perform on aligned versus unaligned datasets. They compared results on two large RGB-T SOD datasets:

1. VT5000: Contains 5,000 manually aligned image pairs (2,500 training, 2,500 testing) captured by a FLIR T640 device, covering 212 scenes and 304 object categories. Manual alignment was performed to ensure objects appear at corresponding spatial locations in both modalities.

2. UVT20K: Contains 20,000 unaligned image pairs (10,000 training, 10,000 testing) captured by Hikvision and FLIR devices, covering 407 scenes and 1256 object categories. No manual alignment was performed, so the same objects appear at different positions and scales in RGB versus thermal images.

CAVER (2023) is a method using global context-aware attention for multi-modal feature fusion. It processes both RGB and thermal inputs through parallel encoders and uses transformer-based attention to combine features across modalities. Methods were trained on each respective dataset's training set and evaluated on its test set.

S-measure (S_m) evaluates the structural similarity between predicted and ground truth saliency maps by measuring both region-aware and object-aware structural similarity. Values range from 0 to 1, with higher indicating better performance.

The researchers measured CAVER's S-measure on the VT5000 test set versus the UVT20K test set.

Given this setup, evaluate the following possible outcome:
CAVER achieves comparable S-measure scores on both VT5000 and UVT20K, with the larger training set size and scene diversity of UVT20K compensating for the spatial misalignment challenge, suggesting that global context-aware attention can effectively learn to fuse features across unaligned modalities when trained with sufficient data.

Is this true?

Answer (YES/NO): NO